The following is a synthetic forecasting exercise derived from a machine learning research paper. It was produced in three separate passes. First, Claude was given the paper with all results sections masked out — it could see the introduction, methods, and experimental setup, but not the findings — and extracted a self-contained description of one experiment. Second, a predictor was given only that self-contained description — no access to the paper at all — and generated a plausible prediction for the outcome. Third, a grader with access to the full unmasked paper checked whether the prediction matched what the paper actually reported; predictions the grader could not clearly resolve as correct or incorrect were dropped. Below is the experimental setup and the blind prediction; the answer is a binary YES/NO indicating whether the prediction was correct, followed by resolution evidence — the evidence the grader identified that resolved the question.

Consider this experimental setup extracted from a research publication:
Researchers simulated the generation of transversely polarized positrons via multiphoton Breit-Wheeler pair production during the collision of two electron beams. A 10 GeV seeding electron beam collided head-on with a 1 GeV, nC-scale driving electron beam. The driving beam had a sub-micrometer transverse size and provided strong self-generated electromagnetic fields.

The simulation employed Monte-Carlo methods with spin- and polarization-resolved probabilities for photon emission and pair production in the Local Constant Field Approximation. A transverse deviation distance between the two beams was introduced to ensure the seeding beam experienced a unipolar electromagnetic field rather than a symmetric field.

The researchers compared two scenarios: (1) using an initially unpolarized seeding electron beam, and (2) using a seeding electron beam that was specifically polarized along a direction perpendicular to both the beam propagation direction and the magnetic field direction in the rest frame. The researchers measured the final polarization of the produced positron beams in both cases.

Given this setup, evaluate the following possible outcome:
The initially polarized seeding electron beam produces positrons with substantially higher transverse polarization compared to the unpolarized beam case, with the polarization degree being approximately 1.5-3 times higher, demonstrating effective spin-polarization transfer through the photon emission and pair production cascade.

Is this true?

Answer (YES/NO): NO